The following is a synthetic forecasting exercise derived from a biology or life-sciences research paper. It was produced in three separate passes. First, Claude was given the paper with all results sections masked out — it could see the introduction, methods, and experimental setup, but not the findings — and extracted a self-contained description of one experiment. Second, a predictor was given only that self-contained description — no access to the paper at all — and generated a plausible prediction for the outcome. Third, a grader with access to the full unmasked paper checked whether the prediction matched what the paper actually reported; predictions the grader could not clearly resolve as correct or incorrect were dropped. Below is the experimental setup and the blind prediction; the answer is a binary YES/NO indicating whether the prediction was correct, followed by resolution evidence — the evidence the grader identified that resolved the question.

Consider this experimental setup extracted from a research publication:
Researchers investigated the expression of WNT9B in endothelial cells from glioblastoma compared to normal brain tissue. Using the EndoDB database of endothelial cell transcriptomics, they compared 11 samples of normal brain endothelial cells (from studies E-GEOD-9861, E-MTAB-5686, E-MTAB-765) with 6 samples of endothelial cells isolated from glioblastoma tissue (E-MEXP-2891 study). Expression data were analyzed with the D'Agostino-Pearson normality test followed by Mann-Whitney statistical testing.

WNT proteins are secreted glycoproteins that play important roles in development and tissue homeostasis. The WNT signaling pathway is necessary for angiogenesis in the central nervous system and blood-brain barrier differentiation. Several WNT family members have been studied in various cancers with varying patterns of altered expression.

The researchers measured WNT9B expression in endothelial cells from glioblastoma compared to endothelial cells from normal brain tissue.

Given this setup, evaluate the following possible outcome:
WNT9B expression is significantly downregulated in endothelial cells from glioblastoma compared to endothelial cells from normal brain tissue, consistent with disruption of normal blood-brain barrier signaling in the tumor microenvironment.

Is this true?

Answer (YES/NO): NO